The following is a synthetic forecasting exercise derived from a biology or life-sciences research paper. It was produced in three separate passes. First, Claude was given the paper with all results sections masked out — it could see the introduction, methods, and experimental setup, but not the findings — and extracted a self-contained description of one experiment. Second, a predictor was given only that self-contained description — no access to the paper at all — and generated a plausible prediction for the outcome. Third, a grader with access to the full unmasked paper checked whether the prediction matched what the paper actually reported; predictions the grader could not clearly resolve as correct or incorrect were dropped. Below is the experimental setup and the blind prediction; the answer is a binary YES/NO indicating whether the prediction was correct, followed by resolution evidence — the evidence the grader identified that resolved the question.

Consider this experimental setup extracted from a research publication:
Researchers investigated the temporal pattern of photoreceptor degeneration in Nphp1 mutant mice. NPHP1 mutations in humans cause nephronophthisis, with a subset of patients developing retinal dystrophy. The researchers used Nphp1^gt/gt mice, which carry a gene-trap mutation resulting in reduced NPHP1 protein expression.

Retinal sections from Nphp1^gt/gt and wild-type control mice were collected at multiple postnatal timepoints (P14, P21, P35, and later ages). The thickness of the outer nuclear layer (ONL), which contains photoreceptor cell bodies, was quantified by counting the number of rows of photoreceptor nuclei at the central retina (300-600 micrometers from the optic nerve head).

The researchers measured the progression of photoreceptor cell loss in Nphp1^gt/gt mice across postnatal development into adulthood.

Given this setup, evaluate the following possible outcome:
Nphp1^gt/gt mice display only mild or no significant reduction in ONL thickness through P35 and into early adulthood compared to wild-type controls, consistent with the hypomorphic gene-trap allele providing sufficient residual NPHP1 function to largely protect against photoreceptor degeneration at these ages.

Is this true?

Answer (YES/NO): NO